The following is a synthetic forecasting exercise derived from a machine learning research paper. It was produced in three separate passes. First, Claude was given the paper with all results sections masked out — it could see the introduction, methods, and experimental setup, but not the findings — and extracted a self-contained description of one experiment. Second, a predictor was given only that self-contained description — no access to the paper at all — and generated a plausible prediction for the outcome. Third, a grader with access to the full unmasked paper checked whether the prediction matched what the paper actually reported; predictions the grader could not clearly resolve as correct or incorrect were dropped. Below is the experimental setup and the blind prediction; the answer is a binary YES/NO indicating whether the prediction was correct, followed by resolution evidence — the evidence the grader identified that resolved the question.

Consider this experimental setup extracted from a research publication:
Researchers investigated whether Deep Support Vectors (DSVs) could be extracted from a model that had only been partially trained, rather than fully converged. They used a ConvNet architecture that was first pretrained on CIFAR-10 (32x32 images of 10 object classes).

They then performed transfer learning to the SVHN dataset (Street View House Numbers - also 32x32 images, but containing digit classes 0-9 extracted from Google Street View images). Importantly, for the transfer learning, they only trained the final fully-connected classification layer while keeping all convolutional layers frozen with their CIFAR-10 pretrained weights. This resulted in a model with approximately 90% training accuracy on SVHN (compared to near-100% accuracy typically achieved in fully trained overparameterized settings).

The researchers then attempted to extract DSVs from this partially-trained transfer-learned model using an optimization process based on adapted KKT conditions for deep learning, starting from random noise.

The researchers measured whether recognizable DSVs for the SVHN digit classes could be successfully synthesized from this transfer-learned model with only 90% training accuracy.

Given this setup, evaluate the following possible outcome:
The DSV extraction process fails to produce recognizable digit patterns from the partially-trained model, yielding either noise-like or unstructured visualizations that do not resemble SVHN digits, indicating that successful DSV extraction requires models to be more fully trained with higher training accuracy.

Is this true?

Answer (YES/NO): NO